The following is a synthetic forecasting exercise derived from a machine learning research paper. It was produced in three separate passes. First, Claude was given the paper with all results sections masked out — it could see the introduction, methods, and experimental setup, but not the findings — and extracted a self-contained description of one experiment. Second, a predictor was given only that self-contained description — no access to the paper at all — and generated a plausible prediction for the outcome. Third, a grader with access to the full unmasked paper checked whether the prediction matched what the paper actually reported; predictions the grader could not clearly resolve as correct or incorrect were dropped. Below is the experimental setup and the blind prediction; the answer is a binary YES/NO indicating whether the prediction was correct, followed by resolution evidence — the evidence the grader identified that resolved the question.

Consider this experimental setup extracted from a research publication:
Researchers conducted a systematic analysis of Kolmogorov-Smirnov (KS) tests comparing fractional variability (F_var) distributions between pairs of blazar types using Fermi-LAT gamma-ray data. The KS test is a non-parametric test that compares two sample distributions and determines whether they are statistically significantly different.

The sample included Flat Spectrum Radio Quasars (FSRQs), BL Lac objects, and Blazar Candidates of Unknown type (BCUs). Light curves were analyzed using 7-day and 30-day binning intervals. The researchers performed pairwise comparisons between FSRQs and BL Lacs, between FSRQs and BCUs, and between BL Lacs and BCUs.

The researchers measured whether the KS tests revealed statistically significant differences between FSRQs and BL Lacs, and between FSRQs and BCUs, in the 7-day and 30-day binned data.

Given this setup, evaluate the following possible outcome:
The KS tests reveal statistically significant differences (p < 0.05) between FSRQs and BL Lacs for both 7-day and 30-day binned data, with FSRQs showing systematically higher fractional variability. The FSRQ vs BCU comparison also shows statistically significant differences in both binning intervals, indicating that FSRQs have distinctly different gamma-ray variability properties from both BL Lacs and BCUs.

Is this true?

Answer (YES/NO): YES